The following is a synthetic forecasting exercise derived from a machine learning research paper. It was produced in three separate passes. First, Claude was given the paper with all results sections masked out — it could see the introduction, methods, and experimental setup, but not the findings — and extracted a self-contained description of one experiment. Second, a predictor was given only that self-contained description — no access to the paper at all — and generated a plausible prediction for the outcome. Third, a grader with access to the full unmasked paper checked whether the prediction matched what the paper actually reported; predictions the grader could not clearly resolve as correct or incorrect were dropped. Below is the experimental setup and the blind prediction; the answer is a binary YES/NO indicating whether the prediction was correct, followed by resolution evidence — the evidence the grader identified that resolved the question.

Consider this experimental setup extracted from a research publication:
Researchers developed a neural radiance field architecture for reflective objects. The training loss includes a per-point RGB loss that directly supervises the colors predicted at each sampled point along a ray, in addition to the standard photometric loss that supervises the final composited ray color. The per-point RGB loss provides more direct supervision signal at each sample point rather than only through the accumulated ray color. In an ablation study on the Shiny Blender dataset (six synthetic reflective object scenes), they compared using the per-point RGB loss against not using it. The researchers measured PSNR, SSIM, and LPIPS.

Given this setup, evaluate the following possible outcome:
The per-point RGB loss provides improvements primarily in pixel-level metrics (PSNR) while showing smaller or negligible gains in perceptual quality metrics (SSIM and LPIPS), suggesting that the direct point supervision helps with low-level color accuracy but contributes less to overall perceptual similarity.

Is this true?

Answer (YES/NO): NO